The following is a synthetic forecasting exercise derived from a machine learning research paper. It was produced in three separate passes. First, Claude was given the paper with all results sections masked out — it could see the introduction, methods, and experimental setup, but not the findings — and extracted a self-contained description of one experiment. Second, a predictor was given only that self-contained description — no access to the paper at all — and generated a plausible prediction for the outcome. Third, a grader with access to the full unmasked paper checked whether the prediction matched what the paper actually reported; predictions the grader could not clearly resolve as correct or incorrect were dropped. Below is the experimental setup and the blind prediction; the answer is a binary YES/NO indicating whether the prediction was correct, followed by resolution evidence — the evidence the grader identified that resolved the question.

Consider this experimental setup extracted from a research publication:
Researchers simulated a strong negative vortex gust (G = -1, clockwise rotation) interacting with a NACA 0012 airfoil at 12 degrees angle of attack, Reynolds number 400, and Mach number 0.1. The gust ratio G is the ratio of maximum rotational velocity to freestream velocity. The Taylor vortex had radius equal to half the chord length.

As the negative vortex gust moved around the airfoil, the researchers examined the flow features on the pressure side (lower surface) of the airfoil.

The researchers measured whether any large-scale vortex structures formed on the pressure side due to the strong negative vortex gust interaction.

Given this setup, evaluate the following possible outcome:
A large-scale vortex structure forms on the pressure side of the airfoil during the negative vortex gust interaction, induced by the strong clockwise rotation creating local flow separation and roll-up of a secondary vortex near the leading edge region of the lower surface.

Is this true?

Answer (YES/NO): YES